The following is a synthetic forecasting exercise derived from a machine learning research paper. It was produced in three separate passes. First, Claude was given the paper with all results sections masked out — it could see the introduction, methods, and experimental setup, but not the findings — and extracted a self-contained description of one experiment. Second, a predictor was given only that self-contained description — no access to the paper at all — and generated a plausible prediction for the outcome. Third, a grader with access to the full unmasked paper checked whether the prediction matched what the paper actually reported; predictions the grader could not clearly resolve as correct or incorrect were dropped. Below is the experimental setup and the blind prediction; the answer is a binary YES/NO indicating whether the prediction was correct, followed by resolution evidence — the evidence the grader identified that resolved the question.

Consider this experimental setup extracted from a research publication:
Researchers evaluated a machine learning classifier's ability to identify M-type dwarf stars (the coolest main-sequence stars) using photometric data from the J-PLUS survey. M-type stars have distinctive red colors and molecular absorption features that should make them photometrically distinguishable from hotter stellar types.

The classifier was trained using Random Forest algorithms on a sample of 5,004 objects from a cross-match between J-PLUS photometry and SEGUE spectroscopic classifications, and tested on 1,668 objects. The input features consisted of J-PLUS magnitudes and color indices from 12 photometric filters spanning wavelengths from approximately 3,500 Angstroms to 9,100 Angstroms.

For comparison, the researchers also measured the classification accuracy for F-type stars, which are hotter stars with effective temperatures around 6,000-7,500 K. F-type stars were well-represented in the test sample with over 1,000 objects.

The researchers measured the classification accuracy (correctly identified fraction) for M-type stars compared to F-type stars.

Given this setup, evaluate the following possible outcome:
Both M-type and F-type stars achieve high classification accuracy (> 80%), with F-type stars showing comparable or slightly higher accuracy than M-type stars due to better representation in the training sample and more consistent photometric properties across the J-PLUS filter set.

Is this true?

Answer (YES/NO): NO